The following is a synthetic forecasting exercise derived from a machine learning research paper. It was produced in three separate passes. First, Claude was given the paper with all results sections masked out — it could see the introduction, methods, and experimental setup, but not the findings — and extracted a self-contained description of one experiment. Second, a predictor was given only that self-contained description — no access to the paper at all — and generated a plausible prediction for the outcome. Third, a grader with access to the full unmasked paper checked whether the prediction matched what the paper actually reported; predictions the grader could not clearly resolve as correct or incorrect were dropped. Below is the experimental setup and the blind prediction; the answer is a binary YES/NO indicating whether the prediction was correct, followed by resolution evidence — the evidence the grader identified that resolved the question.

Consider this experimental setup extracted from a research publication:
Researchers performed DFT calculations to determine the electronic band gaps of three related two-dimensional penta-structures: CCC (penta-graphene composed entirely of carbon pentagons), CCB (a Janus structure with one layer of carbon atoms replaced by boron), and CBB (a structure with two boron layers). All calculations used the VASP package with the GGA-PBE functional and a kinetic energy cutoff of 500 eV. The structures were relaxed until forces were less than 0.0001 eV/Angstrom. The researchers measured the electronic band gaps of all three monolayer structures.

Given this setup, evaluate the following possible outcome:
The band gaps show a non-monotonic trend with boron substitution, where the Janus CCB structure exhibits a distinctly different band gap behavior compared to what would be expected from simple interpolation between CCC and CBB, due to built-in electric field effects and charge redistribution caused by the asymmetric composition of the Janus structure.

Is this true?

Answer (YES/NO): YES